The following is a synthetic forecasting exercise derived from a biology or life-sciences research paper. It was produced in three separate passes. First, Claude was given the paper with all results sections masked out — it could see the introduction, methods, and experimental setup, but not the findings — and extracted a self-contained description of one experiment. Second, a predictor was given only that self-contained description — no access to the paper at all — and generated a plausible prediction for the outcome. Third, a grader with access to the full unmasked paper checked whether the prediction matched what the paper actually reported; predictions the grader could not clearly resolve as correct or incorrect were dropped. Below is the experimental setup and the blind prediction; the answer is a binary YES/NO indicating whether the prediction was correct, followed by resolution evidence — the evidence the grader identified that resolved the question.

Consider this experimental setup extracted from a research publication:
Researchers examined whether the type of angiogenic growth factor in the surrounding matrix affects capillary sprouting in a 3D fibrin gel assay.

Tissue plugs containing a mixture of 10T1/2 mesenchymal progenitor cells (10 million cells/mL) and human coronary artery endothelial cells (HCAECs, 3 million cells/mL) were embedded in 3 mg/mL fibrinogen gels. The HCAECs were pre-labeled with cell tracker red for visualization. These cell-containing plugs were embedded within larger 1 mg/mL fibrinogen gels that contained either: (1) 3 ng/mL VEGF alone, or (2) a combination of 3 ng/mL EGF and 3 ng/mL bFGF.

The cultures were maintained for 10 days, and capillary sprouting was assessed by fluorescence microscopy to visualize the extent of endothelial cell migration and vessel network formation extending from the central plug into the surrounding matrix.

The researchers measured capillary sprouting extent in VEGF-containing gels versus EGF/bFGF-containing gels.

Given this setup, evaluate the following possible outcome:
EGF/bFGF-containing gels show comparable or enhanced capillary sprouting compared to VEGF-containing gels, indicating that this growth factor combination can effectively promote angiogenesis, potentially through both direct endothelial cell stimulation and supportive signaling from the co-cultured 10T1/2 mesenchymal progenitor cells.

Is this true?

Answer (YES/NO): NO